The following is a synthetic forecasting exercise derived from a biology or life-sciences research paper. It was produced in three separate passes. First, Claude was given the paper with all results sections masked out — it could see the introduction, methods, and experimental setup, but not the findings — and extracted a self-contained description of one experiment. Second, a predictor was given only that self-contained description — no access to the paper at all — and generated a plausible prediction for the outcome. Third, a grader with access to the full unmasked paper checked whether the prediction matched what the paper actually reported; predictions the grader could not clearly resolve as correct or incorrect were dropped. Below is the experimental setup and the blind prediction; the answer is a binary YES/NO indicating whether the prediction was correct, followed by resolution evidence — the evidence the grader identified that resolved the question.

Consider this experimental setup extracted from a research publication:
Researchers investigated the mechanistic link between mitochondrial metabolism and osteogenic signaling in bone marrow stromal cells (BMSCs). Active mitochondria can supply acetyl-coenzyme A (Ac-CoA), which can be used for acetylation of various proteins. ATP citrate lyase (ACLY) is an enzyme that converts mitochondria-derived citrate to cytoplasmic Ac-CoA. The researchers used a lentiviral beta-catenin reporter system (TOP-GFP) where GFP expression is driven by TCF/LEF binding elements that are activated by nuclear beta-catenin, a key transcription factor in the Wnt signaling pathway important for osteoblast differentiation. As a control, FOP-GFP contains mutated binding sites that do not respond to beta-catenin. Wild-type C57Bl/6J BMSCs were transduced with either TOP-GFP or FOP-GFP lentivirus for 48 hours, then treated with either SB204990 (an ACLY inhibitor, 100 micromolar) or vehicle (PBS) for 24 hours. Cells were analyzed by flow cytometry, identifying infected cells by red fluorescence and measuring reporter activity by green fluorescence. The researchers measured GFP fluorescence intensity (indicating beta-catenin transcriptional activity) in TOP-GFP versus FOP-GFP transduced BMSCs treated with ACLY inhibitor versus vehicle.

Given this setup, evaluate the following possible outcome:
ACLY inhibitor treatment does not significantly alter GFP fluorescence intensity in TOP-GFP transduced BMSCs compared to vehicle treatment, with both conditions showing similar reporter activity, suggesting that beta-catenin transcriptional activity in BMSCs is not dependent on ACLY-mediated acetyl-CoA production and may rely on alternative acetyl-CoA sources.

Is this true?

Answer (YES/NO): NO